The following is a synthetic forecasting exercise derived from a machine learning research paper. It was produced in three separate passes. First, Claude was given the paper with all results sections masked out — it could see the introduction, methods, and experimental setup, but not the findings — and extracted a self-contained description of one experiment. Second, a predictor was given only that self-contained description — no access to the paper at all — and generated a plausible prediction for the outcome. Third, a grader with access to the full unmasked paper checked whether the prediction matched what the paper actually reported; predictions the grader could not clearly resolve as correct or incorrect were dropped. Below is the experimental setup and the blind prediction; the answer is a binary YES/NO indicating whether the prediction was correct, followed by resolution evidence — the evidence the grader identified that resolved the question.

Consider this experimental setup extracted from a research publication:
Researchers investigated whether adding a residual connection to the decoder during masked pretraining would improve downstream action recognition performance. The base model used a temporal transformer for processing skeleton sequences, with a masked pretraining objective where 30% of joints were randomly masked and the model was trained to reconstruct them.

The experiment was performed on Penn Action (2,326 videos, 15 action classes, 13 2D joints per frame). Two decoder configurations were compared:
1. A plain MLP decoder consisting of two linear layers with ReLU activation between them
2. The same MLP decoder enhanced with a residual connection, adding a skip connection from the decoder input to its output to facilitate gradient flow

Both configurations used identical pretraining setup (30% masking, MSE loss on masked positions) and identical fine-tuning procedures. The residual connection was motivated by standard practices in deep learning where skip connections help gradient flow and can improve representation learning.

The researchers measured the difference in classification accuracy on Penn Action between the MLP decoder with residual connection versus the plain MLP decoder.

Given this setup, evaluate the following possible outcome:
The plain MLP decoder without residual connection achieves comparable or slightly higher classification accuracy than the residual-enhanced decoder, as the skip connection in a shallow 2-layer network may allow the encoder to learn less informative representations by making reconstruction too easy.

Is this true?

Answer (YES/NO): YES